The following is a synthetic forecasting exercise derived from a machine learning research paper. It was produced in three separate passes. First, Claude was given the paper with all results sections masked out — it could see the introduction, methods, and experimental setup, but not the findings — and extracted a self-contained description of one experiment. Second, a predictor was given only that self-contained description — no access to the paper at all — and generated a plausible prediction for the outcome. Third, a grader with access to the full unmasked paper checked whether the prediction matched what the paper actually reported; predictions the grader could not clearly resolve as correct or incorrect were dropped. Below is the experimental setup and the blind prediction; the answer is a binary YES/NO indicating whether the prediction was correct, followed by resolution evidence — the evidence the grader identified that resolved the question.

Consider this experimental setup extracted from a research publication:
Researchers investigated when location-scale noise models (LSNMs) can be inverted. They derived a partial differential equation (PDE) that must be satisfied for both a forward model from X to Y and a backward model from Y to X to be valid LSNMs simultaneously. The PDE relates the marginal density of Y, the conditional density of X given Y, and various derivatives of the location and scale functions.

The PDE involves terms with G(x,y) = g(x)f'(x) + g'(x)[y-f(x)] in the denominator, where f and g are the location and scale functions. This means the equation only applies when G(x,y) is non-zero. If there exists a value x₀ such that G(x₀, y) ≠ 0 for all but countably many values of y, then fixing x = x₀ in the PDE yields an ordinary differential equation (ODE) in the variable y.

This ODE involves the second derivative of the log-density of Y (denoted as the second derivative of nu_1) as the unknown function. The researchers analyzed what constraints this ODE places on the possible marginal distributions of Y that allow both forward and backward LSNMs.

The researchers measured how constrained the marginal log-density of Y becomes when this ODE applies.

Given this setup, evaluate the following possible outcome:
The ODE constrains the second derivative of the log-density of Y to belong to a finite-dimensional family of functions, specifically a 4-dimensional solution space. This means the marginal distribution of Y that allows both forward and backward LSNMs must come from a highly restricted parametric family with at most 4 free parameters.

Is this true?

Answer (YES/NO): NO